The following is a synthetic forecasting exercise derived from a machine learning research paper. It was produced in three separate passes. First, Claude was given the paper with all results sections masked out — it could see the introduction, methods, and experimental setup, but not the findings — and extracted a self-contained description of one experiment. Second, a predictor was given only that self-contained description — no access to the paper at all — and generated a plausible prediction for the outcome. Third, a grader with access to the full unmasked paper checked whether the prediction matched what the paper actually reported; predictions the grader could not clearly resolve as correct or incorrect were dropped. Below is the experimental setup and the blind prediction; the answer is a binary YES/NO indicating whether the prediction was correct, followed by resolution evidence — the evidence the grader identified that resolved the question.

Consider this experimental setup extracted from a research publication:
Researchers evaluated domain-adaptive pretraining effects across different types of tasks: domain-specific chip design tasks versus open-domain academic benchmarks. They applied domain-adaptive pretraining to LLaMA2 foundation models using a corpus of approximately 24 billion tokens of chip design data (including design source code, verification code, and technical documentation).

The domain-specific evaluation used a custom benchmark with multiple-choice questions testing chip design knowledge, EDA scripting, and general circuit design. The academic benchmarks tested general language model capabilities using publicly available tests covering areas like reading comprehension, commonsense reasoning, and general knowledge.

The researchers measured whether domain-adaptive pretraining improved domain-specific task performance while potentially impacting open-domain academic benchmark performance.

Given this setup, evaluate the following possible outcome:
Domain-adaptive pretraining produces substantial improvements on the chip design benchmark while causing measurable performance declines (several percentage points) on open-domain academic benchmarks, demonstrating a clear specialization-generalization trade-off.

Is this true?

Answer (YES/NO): NO